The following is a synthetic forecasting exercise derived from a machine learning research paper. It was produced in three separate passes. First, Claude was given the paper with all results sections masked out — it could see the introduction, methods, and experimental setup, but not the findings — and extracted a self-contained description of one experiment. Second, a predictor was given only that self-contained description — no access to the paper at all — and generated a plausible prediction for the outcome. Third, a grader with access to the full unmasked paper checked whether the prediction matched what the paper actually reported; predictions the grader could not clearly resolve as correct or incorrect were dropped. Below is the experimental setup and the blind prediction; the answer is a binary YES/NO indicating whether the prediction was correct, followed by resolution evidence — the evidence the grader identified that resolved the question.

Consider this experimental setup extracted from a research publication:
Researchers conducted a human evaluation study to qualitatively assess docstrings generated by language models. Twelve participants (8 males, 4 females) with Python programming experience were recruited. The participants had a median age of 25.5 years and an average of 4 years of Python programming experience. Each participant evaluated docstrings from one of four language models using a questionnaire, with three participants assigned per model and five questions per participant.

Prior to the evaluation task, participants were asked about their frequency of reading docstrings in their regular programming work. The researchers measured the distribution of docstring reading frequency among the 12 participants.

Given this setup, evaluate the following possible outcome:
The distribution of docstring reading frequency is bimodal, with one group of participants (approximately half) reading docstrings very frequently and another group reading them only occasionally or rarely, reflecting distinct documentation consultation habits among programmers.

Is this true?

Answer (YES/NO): NO